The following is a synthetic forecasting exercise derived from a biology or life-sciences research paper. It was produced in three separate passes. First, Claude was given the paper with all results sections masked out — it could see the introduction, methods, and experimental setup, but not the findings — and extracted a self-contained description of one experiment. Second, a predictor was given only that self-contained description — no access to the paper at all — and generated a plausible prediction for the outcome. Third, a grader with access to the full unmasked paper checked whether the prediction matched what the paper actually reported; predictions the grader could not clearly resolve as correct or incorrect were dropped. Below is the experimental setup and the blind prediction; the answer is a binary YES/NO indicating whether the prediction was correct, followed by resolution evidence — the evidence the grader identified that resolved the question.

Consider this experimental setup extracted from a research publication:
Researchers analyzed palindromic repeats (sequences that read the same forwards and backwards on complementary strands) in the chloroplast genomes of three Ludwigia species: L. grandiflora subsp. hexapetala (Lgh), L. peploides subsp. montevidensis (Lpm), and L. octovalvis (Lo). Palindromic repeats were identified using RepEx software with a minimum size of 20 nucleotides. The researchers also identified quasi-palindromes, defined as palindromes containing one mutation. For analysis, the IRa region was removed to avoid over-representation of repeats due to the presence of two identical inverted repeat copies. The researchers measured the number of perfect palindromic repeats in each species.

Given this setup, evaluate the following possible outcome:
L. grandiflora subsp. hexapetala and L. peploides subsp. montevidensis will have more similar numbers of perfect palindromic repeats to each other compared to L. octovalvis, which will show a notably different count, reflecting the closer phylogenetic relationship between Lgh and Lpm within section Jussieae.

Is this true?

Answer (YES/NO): YES